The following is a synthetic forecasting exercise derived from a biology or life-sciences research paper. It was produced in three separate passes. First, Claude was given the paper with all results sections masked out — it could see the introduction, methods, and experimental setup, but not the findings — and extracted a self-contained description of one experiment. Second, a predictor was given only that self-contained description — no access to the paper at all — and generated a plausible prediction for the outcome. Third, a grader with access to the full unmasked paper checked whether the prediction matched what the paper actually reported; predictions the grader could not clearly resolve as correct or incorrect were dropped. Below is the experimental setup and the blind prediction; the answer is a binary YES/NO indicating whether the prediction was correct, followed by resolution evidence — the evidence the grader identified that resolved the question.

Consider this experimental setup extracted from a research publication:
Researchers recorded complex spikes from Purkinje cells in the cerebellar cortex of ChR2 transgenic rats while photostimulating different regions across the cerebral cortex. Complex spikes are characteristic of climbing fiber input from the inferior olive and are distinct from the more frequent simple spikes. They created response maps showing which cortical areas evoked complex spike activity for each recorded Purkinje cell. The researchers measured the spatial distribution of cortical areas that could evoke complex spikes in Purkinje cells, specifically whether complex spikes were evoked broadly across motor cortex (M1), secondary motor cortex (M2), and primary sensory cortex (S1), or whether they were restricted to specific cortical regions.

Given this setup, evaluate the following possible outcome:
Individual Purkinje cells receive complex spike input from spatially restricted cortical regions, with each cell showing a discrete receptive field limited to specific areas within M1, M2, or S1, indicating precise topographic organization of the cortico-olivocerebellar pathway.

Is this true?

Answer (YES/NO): YES